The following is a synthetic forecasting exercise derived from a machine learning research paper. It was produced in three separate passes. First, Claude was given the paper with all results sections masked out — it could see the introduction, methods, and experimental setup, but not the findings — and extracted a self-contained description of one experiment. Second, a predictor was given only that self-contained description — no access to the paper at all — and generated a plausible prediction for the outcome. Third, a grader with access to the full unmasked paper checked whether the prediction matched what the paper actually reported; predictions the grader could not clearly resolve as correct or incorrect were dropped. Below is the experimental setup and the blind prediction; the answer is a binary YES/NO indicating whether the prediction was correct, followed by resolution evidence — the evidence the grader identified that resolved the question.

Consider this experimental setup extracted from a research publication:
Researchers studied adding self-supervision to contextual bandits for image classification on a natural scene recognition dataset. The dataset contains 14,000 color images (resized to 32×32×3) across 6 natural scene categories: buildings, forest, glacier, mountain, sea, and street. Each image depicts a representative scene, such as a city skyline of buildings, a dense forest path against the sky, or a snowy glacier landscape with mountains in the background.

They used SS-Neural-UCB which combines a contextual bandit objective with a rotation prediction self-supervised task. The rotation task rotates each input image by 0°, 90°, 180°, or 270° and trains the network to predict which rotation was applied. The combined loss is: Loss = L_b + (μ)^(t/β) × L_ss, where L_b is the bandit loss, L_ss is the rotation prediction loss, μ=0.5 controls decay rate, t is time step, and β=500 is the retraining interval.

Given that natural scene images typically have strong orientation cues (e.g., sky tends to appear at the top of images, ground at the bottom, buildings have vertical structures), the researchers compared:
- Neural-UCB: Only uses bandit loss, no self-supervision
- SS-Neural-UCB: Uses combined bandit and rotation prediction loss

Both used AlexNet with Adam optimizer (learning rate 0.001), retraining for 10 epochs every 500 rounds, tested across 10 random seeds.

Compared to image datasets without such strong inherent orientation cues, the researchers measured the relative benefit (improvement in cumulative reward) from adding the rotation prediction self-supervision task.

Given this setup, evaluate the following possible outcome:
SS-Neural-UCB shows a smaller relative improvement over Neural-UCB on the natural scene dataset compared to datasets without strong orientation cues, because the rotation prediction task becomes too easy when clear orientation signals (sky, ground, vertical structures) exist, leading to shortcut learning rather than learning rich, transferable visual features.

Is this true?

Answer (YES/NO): YES